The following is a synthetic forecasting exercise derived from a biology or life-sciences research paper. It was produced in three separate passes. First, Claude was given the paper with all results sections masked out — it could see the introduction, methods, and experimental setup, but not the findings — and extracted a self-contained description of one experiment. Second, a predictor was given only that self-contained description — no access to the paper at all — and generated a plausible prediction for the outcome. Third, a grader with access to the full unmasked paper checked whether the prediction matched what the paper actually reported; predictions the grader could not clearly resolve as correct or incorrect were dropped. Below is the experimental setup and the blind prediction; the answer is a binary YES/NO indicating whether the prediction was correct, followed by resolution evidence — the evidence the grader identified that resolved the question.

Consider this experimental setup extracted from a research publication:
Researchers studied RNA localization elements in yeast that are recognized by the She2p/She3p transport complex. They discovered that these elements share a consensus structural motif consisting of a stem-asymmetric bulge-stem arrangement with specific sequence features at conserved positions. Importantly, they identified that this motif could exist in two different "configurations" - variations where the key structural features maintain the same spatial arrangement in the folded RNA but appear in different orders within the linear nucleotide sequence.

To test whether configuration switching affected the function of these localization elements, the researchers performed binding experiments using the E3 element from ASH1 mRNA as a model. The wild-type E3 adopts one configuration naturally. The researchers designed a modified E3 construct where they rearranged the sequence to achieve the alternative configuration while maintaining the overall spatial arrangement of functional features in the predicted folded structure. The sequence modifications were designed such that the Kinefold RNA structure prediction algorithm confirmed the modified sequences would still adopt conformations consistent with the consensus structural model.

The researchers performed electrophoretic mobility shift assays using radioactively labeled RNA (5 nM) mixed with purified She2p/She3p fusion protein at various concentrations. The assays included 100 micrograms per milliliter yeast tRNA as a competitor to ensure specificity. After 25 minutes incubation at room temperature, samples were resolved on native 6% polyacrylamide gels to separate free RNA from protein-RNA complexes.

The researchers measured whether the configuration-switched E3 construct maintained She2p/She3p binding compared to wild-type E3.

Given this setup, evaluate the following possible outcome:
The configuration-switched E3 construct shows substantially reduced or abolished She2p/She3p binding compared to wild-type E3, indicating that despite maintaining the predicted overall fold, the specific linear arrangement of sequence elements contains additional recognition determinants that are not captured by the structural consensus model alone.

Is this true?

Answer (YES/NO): NO